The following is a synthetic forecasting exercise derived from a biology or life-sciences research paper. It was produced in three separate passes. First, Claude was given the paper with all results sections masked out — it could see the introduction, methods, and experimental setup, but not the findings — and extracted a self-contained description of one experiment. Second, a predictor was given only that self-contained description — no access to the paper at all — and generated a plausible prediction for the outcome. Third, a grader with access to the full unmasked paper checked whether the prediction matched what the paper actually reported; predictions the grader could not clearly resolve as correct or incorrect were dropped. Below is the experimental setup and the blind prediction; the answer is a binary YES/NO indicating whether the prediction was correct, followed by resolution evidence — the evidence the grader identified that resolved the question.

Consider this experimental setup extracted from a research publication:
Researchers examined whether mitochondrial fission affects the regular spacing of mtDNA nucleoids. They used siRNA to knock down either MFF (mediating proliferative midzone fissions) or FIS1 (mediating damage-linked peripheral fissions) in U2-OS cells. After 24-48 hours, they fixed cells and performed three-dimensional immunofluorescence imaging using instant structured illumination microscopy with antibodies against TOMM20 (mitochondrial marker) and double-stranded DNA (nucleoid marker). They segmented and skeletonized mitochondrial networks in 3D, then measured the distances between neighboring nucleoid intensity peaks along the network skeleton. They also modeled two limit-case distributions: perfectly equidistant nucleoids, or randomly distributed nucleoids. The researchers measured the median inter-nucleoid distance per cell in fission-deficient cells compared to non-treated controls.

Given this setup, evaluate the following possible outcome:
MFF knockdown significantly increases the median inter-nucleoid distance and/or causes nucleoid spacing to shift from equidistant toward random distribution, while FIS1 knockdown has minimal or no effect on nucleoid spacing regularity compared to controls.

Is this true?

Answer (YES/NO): NO